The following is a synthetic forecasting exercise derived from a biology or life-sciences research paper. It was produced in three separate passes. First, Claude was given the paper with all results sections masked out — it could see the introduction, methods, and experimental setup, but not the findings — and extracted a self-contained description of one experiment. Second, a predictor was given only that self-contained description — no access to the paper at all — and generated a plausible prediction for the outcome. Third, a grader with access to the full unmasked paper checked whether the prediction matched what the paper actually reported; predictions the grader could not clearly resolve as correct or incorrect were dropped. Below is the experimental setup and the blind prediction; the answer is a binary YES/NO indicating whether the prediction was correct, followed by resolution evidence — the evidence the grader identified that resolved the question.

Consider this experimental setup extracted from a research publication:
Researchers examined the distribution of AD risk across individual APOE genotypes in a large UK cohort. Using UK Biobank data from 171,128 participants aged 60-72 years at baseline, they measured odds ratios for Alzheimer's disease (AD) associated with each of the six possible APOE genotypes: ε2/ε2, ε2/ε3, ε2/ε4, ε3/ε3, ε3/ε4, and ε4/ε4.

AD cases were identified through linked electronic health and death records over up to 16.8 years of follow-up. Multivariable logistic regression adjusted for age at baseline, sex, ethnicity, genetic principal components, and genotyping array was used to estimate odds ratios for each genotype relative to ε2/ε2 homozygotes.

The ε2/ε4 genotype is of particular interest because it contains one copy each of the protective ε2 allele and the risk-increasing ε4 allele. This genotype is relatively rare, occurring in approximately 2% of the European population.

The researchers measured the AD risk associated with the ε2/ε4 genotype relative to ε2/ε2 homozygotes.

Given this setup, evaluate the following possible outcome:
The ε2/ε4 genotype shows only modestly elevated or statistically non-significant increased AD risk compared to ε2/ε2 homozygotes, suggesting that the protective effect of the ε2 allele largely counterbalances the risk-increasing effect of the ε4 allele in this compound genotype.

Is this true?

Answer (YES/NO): NO